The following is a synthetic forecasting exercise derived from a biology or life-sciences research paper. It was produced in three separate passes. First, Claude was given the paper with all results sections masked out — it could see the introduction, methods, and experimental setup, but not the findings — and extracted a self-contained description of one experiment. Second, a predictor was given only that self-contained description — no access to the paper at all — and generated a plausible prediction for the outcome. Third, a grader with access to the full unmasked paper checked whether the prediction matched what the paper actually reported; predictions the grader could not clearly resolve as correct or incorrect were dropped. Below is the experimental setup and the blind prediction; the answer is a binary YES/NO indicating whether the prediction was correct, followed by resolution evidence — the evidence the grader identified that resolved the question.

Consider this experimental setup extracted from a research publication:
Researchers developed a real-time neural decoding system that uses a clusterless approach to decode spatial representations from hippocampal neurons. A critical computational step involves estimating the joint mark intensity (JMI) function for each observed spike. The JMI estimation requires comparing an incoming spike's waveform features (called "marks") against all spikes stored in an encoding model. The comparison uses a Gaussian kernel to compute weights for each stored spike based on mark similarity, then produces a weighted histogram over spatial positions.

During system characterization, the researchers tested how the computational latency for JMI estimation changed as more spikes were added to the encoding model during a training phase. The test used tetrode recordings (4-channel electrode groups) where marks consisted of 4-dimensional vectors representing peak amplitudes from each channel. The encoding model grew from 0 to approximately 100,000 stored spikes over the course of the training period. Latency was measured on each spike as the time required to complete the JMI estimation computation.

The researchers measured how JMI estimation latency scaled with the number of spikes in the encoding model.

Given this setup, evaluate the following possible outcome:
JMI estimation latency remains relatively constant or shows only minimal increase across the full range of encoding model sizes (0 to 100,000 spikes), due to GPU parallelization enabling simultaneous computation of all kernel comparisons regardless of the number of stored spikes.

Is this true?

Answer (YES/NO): NO